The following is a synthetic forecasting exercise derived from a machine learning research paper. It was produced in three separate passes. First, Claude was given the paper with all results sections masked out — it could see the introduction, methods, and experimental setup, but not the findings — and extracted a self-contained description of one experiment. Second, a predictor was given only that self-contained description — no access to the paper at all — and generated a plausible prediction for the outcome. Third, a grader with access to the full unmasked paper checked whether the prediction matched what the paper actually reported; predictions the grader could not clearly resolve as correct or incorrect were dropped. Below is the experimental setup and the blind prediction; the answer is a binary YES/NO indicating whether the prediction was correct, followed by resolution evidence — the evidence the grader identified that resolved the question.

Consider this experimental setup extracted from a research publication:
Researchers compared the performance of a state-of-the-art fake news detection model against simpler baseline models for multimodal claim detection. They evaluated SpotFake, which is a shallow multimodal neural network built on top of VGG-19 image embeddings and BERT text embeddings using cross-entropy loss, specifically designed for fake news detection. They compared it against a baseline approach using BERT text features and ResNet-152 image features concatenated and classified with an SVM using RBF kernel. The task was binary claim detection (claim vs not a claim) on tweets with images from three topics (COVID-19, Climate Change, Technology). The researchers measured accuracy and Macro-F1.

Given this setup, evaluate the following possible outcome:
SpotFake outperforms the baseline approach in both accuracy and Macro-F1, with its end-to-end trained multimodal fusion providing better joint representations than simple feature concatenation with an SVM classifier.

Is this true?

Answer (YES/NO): NO